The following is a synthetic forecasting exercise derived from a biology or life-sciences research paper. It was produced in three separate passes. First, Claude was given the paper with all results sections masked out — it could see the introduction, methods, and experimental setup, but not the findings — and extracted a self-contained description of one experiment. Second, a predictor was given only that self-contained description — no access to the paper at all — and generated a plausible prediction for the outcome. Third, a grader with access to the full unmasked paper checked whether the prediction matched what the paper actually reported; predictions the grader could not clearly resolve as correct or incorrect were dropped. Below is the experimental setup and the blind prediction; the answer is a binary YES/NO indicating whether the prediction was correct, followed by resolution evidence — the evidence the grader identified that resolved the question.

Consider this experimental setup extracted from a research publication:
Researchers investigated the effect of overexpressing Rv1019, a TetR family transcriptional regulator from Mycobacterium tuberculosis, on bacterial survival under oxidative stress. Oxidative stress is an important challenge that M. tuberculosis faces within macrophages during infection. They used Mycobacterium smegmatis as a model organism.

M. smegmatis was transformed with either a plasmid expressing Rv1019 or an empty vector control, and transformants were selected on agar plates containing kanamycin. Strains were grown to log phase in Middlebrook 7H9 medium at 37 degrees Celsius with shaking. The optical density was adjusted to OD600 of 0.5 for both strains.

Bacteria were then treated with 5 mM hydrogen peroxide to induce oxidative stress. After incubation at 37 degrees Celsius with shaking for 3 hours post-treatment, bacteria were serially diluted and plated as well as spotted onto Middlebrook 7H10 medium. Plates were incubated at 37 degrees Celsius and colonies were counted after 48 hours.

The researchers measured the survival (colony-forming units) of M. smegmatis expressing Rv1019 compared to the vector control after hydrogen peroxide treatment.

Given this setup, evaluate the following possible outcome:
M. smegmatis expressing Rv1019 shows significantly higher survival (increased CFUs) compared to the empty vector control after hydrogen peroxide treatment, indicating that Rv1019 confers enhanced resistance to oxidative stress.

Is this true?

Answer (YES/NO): NO